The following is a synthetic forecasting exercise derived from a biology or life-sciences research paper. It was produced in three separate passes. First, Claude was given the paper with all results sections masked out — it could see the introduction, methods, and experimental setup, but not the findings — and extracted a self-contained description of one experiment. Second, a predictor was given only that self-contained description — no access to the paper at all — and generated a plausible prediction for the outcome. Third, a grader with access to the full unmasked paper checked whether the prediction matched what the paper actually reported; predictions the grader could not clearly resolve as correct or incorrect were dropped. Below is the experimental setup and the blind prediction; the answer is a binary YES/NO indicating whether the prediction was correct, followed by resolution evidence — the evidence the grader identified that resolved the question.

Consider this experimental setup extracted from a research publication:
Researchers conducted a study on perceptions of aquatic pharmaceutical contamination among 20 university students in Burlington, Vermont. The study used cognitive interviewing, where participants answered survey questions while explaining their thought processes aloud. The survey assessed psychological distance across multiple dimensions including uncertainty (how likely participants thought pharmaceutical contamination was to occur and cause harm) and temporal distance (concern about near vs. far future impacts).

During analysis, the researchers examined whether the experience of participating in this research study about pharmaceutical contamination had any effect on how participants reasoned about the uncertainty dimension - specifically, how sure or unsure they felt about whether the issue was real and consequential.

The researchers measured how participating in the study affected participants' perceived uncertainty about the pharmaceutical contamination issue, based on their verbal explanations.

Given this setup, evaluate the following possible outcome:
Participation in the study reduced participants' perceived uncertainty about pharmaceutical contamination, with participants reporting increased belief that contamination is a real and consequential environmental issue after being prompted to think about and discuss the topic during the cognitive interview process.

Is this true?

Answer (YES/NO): YES